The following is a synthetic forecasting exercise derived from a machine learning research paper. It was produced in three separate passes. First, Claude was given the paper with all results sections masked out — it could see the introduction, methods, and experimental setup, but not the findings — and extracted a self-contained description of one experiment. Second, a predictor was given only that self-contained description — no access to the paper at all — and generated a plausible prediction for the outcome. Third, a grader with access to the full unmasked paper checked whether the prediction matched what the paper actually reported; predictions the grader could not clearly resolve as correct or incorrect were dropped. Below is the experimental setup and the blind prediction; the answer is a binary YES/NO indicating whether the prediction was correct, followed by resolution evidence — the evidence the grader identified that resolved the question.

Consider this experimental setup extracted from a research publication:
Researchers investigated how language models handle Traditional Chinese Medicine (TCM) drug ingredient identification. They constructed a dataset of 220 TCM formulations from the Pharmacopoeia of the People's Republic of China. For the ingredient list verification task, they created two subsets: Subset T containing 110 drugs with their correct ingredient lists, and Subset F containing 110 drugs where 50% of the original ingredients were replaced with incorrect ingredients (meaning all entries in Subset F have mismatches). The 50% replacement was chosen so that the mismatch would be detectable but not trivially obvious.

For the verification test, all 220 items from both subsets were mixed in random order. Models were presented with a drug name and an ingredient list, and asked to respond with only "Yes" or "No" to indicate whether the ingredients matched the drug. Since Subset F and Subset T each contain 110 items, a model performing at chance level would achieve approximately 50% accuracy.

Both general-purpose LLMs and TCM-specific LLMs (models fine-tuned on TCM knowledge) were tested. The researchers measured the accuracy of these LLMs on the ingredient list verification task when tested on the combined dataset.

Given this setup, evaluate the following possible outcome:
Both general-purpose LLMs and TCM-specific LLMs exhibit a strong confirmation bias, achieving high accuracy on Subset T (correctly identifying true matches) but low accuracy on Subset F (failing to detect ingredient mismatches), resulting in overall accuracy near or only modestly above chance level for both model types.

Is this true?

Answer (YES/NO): NO